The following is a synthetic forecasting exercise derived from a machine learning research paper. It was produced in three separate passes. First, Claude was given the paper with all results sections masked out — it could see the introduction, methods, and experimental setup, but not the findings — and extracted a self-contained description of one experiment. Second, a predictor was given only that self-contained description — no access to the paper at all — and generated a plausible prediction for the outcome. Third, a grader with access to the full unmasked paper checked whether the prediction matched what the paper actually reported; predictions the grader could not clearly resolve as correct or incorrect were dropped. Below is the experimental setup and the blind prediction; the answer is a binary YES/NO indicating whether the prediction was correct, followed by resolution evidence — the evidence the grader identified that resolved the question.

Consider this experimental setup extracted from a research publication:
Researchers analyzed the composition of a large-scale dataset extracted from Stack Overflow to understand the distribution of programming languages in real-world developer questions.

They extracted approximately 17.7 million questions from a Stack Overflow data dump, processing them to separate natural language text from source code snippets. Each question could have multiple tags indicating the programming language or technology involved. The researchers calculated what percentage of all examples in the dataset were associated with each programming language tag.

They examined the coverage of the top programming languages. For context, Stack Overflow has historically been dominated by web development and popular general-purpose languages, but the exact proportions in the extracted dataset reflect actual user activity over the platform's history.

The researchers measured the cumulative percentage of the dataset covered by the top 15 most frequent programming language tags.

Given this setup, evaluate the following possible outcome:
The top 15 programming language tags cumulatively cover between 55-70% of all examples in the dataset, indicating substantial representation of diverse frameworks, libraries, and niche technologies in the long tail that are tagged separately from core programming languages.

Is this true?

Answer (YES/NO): YES